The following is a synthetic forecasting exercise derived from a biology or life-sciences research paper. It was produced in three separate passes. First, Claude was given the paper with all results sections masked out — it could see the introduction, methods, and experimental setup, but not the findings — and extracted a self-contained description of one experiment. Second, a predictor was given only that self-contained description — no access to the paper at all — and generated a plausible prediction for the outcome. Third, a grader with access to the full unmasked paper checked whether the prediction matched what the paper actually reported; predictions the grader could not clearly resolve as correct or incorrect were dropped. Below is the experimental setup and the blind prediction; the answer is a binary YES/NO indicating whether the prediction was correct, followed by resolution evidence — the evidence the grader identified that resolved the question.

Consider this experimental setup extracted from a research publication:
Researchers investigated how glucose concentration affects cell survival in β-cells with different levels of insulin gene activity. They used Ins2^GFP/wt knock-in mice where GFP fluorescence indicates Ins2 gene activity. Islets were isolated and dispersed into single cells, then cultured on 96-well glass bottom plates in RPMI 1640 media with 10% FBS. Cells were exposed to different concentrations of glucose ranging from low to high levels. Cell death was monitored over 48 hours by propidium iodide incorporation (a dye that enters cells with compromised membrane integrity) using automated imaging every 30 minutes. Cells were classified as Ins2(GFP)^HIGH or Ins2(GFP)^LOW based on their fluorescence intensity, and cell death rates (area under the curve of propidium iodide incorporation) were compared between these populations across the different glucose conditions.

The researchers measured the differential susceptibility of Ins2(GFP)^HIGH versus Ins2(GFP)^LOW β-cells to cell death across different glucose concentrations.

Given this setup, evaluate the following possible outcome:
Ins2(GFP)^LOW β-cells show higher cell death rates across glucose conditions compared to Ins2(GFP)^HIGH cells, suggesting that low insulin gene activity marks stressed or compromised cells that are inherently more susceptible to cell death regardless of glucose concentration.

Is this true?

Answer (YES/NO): NO